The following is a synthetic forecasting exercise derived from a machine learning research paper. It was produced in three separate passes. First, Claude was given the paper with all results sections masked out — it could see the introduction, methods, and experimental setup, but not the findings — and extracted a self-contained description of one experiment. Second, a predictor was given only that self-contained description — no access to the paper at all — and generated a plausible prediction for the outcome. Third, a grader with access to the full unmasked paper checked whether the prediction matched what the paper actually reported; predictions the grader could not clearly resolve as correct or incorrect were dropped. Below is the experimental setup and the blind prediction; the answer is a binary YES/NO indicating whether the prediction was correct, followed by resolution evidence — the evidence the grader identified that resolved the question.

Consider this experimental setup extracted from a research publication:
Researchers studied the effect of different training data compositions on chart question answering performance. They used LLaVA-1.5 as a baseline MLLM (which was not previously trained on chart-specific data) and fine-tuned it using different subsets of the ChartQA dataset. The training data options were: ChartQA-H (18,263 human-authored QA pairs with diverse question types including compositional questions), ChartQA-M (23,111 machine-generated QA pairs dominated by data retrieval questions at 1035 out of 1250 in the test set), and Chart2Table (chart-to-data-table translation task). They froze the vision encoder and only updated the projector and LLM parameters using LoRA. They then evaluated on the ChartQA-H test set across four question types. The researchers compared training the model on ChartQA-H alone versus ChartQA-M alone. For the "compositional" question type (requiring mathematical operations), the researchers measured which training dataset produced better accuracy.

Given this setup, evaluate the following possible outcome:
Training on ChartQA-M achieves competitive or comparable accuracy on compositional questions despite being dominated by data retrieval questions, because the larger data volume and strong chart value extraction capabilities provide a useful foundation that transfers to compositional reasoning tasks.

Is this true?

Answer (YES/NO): NO